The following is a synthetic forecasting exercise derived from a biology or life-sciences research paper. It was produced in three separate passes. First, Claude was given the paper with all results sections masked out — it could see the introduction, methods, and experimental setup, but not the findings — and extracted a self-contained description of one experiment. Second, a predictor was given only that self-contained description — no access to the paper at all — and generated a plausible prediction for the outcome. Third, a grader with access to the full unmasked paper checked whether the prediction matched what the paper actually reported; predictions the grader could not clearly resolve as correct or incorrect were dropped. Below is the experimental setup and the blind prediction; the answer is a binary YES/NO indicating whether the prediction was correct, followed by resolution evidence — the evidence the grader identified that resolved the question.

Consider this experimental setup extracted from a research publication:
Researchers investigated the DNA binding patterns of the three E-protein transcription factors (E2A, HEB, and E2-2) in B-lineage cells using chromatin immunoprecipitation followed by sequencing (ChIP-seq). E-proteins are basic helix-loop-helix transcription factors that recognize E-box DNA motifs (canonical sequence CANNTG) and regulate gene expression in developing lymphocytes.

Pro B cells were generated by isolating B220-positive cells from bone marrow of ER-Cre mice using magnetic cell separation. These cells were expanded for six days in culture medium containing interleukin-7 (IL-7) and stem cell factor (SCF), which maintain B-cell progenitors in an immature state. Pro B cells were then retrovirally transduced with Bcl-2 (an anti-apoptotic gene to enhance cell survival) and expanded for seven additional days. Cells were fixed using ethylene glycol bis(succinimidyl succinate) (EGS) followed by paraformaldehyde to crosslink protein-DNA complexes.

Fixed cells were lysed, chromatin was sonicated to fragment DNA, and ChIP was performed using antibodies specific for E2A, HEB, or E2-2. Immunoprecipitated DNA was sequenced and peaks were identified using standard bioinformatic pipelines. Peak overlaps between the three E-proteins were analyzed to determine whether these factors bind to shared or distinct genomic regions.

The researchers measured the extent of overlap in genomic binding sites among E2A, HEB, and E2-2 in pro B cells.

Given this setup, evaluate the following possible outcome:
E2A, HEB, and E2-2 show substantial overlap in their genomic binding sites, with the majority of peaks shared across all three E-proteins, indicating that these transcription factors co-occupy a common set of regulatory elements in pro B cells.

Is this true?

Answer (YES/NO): NO